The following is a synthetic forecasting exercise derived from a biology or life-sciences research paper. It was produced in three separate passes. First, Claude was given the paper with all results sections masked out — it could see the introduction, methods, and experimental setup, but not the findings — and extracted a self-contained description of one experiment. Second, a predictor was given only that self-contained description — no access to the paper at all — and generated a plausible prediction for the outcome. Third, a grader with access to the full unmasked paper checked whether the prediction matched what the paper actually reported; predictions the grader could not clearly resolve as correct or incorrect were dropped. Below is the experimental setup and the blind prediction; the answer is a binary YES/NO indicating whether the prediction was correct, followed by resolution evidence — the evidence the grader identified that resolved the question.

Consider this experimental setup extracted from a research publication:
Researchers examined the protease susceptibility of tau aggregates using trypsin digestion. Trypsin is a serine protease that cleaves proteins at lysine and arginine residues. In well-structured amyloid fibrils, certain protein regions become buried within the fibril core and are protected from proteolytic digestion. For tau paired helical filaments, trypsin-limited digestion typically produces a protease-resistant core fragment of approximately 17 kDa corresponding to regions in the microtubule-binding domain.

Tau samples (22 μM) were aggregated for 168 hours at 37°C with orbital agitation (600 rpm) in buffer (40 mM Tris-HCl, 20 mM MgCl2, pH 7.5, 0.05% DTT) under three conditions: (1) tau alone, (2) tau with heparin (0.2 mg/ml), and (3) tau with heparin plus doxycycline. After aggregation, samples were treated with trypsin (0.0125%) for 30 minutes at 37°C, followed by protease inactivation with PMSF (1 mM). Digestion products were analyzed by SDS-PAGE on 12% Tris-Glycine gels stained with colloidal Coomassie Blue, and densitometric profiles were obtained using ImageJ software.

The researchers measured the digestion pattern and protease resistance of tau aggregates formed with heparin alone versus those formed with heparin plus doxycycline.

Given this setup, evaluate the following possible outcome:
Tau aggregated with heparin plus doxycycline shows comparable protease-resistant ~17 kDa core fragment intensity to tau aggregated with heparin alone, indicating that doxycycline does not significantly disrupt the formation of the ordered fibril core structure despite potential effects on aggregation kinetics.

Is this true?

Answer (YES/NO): NO